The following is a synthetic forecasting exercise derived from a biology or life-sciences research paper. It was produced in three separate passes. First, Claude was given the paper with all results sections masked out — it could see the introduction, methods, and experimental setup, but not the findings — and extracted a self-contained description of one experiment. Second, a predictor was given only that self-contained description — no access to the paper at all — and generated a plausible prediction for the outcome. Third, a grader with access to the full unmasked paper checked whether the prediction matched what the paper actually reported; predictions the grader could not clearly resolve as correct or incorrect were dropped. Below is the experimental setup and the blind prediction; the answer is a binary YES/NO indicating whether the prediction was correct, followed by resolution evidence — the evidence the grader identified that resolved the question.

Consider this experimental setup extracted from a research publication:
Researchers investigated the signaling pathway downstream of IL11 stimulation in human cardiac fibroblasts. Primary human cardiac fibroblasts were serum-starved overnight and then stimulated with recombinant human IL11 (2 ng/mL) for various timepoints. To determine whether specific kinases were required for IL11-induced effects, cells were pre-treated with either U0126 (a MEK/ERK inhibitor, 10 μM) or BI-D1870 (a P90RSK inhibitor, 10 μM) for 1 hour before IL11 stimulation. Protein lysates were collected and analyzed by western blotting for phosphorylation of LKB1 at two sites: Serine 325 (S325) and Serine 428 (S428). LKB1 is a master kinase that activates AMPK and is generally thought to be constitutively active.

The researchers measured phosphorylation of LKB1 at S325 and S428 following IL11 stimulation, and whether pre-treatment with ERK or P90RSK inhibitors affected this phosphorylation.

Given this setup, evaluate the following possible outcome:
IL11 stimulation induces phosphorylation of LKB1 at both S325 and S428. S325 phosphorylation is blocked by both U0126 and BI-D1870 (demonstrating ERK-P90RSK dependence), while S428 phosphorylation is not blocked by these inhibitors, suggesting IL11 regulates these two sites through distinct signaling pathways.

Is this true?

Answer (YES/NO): NO